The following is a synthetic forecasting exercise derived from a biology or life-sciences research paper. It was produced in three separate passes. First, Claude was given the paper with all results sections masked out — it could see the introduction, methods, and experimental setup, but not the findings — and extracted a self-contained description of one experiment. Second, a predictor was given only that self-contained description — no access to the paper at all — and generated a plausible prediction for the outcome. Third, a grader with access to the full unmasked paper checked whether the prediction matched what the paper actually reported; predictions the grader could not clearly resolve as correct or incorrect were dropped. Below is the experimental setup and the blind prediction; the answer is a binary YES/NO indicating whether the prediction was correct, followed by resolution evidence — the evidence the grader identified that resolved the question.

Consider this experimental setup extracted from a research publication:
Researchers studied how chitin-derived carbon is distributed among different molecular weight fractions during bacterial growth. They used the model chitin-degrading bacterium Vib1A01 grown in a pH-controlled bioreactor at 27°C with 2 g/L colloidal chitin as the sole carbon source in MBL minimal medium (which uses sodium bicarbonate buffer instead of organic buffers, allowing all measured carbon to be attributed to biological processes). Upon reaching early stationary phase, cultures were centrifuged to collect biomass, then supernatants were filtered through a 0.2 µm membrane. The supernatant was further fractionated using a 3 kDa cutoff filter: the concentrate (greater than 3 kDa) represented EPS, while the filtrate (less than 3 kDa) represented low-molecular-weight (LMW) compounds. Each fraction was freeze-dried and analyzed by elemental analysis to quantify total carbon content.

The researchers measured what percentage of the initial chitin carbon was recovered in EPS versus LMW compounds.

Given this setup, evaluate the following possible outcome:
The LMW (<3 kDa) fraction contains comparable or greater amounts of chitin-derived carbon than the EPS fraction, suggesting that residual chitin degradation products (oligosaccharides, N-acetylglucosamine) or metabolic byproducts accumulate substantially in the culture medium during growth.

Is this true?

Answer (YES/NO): YES